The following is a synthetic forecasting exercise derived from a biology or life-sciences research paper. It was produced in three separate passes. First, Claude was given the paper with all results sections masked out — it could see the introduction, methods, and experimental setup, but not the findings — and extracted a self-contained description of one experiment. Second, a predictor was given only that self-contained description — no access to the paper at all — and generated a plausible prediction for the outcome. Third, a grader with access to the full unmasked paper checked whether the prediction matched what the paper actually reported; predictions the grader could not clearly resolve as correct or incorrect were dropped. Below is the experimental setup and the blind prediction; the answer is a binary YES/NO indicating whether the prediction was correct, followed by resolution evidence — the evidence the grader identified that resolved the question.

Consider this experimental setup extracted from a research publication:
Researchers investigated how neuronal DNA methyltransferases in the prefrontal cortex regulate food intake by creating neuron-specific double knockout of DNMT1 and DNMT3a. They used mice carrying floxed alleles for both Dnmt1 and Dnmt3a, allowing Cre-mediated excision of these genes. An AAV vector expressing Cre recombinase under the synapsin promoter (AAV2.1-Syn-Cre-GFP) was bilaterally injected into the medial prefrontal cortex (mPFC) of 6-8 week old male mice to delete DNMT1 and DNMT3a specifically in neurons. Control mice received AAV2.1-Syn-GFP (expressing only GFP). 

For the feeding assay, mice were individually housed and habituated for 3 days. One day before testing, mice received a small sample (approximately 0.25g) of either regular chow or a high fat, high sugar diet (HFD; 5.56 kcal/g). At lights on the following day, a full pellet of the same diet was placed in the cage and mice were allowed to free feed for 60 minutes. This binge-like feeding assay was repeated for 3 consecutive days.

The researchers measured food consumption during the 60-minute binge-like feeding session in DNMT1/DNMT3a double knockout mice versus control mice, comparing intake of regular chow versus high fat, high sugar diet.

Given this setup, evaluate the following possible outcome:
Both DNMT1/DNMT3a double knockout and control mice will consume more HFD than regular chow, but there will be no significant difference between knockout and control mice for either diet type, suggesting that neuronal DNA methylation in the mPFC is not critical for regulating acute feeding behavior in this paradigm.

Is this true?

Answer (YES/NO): NO